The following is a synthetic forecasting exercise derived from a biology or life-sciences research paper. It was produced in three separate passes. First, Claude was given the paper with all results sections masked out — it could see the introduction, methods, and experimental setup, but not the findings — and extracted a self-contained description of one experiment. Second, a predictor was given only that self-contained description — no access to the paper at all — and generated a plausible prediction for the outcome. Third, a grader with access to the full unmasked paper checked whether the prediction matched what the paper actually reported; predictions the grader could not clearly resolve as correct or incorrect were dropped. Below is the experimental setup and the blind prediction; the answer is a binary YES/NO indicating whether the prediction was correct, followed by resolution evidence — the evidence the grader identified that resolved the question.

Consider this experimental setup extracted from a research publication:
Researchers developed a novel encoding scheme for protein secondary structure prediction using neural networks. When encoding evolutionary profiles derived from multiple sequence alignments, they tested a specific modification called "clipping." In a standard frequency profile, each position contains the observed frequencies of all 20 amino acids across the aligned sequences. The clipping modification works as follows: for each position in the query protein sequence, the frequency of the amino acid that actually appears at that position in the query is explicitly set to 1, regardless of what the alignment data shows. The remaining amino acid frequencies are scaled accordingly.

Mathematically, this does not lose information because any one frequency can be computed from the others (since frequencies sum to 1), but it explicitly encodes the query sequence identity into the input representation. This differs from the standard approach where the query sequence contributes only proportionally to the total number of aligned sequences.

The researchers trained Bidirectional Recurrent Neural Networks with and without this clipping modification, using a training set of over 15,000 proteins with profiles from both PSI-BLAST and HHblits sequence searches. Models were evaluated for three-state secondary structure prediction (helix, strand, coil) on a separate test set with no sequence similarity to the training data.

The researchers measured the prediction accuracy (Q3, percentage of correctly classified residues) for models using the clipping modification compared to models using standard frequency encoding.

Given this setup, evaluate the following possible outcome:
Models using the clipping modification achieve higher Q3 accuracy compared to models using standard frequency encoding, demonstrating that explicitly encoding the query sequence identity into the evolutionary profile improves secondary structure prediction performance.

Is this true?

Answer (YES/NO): YES